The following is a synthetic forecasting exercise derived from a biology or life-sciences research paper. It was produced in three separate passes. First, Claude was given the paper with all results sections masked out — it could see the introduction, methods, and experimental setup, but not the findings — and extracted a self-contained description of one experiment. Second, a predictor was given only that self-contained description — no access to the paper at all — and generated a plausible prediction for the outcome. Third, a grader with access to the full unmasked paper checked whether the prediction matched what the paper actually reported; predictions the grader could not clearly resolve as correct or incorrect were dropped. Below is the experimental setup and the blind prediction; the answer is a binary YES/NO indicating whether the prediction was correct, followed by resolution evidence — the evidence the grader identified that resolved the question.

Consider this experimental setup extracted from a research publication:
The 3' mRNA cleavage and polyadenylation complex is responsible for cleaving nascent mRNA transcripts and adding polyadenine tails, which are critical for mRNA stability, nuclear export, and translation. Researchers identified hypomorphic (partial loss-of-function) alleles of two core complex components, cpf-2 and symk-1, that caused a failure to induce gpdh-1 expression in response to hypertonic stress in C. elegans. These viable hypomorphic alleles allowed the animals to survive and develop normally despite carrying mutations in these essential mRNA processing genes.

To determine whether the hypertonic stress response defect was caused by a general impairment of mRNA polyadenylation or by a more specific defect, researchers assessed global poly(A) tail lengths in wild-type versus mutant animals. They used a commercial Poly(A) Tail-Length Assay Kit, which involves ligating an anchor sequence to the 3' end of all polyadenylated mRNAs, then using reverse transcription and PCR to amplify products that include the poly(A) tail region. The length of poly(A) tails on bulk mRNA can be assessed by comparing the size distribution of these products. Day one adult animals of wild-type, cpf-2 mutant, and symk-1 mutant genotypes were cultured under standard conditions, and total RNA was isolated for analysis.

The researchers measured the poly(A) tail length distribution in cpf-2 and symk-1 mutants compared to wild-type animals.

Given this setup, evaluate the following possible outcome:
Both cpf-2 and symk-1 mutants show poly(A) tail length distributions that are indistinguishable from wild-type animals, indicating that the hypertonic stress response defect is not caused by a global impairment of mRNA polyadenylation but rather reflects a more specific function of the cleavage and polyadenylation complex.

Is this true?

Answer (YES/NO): YES